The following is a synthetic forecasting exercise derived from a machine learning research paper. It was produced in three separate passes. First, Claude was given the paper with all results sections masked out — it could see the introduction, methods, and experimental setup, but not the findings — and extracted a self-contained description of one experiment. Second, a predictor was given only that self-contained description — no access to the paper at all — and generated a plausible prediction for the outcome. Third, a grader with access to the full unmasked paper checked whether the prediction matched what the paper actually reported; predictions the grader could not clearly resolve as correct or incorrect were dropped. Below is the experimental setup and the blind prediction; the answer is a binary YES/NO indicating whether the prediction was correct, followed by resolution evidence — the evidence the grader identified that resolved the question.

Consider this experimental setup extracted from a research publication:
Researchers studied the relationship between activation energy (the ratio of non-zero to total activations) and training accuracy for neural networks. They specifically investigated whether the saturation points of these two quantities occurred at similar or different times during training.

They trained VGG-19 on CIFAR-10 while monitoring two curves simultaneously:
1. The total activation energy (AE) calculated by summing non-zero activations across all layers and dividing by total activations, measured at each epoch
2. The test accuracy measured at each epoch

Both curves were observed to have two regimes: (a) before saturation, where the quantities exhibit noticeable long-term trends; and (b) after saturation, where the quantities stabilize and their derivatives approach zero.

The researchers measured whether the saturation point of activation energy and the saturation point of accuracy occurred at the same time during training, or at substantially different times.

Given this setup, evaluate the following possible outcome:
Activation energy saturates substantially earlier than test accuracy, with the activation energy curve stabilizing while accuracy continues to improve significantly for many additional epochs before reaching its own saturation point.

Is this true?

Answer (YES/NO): NO